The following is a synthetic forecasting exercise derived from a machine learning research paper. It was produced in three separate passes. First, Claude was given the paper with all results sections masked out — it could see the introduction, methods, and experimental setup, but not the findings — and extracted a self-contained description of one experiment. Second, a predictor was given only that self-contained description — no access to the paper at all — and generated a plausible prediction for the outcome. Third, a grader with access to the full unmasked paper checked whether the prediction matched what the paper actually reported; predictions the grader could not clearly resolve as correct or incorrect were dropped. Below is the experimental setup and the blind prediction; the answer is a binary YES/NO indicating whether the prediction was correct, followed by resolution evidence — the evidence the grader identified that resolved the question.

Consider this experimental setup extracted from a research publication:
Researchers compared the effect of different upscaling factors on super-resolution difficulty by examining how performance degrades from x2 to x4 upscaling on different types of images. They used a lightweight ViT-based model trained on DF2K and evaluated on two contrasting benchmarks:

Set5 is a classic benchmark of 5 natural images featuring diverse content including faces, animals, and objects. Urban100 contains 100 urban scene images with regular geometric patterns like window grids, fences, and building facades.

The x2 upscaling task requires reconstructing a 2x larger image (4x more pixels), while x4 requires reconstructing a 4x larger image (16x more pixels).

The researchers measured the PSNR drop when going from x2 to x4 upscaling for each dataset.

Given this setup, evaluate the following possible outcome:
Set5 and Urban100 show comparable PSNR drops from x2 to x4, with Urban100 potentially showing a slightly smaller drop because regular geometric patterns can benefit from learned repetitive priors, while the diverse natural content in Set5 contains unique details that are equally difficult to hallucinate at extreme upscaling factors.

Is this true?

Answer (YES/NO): NO